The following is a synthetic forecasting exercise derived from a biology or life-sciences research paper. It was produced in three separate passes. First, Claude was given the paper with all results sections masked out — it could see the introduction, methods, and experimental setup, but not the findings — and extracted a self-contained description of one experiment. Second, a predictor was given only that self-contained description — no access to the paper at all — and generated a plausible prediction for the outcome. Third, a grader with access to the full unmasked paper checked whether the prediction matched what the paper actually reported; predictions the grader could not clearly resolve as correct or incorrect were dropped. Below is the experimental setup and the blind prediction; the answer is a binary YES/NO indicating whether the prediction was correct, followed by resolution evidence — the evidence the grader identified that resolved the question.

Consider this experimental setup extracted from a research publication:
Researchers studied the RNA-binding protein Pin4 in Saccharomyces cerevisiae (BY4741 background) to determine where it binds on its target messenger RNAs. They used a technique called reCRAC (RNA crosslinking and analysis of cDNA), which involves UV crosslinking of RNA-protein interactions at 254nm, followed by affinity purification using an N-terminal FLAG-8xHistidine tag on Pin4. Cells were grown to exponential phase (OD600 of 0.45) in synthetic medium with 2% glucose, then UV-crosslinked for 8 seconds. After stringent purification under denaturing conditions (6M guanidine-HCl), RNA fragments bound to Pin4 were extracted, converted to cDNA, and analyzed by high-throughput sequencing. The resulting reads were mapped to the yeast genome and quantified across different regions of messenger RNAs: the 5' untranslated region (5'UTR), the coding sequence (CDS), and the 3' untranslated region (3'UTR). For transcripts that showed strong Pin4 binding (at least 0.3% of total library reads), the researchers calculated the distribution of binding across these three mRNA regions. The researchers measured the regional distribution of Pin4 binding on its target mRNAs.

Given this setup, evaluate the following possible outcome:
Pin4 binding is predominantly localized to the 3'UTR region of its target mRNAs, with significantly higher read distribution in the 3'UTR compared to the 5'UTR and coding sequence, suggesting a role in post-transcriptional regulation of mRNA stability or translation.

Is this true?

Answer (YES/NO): YES